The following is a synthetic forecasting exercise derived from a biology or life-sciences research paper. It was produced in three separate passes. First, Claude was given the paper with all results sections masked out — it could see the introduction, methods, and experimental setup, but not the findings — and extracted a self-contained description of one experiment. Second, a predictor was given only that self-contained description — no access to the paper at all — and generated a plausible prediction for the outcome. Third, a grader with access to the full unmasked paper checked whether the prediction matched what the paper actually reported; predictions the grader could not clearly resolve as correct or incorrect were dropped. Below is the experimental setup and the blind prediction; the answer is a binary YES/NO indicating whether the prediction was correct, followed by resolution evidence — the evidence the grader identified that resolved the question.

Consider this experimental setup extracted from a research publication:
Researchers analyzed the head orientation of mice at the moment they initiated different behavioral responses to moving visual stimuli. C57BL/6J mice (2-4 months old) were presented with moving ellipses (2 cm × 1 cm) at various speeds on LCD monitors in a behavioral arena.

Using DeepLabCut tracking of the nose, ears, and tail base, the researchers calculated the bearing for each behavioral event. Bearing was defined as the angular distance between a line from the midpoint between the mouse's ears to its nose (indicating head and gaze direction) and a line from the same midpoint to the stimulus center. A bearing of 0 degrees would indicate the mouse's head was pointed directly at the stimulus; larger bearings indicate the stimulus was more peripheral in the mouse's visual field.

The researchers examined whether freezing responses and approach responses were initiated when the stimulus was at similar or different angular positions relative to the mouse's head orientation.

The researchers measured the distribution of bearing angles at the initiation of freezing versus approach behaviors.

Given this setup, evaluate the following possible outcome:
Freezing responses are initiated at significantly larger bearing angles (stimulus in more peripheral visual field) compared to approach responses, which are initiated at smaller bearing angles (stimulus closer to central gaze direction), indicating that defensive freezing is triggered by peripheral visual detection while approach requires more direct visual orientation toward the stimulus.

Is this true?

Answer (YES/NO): NO